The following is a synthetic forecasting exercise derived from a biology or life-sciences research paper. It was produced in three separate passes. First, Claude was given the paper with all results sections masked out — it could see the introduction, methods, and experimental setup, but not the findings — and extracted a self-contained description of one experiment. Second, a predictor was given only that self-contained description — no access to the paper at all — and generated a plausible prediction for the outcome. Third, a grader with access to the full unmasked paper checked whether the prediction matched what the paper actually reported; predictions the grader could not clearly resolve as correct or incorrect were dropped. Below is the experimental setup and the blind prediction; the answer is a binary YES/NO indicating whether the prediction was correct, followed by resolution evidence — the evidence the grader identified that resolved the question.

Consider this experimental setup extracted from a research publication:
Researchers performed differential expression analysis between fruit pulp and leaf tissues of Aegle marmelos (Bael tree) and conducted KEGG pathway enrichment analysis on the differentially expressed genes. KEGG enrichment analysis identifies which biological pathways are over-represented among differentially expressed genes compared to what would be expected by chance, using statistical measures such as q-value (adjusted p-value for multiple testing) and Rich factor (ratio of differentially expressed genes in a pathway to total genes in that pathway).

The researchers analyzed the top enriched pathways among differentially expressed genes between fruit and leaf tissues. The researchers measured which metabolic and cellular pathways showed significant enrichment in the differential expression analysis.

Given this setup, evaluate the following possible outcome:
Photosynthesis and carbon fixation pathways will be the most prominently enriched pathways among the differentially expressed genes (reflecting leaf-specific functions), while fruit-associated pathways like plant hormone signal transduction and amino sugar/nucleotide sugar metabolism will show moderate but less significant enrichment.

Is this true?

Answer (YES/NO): NO